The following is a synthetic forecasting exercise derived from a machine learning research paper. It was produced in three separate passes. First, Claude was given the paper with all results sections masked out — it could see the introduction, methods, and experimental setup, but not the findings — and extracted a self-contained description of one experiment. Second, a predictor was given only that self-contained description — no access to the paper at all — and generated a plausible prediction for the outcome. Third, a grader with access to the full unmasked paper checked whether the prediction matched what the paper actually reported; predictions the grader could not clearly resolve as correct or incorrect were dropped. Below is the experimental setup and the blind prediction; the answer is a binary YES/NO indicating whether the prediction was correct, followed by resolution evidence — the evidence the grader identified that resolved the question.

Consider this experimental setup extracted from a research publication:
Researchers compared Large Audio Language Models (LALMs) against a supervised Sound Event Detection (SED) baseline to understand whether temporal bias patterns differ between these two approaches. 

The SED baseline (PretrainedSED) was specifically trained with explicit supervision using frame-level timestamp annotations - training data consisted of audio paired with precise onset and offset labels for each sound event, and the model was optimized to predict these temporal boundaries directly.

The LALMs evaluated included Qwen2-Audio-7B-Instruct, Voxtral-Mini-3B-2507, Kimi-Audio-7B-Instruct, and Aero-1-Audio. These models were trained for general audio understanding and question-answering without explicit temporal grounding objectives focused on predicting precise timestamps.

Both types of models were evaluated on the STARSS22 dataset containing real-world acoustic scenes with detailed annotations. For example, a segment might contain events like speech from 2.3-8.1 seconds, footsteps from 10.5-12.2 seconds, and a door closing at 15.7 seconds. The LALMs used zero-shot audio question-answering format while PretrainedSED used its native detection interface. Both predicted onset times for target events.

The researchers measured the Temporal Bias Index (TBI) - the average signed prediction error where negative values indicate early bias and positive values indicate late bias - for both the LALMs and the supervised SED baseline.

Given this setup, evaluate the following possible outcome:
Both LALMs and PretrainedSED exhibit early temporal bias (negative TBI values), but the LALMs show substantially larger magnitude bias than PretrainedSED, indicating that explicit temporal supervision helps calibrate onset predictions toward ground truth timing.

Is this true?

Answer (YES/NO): YES